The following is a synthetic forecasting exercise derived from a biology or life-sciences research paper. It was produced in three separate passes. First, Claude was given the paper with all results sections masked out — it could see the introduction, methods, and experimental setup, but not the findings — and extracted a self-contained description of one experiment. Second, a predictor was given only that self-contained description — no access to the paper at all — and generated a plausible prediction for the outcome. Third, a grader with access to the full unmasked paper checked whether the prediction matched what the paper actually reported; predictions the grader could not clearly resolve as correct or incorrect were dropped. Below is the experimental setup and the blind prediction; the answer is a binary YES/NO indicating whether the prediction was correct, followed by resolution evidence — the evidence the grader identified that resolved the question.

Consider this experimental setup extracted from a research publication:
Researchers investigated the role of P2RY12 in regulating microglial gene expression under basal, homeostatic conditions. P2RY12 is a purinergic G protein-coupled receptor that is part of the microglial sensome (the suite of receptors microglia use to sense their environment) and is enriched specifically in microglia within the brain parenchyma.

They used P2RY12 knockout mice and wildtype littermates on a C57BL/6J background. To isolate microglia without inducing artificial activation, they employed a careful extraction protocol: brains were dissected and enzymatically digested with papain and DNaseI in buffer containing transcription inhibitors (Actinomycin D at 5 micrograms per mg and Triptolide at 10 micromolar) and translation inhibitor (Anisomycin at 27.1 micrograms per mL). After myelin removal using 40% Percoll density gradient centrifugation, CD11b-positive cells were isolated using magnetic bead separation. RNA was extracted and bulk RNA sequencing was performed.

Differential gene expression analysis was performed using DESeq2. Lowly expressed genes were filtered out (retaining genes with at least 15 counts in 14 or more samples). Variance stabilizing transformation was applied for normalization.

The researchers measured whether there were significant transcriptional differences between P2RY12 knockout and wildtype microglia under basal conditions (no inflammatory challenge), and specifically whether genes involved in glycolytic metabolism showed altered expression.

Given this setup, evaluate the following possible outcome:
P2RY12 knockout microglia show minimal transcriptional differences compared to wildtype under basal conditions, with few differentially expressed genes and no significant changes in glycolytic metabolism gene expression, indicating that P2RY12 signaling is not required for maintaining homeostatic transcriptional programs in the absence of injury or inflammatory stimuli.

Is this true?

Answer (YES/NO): NO